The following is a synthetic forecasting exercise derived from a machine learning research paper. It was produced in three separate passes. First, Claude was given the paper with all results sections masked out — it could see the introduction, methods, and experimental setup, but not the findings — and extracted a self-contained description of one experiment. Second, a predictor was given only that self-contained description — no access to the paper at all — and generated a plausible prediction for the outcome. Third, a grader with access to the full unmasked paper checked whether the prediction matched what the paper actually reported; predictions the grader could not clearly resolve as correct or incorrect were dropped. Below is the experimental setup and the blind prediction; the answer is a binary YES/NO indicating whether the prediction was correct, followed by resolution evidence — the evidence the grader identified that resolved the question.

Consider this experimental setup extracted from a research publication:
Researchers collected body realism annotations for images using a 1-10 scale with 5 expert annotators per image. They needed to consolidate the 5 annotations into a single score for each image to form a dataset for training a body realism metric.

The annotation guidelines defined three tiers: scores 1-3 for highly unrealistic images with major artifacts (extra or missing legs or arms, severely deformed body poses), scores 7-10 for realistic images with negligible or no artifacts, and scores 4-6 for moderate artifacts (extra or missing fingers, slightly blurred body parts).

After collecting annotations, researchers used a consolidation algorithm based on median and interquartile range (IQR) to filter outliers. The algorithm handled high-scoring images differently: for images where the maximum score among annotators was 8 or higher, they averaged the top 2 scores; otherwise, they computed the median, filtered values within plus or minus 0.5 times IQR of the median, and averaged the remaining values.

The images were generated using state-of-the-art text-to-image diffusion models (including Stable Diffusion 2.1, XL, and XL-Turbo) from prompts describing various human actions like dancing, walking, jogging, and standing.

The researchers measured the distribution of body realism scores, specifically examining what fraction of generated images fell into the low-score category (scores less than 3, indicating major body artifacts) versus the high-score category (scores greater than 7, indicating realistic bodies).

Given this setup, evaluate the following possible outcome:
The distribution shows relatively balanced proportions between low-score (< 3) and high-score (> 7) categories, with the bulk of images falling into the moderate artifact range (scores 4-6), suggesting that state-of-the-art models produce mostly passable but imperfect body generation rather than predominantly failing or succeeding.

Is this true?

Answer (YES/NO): NO